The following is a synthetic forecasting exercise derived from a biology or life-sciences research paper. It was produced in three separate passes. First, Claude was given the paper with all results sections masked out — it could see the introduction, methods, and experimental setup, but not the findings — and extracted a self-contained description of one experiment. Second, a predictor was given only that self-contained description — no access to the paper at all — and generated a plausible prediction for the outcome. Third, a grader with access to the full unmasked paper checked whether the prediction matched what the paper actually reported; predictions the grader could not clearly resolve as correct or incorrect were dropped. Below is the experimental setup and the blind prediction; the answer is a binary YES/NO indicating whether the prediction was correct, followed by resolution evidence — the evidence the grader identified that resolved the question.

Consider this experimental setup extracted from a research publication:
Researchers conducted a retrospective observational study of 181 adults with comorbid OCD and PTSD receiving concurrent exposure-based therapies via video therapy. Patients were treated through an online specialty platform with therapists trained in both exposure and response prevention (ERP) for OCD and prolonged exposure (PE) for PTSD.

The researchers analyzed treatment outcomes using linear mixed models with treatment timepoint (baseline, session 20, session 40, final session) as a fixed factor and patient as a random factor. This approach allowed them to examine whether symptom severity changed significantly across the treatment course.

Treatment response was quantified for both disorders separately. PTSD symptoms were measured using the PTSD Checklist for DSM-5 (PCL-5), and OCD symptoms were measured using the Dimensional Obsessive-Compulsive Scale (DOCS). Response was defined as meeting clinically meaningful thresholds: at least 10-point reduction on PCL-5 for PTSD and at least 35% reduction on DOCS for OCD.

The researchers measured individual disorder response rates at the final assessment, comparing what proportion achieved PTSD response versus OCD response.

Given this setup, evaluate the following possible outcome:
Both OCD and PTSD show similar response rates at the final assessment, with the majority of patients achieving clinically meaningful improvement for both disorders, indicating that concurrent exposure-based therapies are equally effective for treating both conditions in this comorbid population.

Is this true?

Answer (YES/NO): YES